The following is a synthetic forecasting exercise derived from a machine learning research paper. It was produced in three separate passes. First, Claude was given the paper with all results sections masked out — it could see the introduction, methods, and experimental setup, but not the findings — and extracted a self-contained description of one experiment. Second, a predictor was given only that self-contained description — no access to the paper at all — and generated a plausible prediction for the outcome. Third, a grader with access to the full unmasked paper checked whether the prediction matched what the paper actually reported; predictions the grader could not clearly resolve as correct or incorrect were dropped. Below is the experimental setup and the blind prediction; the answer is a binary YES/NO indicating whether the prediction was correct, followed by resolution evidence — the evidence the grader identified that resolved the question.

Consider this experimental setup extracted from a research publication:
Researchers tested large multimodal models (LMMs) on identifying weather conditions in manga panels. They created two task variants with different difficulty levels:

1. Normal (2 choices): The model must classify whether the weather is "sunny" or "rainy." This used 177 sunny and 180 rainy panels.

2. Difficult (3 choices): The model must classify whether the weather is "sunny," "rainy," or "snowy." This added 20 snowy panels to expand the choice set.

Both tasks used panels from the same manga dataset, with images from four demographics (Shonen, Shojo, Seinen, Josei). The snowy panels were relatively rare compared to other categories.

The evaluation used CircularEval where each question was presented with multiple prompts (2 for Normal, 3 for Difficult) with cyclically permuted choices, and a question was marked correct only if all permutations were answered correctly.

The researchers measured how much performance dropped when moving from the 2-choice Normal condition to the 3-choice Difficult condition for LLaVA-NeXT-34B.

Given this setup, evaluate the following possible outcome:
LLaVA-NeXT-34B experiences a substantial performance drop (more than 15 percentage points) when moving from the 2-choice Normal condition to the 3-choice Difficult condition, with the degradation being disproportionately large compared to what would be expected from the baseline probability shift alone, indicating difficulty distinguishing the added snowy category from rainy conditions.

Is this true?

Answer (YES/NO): NO